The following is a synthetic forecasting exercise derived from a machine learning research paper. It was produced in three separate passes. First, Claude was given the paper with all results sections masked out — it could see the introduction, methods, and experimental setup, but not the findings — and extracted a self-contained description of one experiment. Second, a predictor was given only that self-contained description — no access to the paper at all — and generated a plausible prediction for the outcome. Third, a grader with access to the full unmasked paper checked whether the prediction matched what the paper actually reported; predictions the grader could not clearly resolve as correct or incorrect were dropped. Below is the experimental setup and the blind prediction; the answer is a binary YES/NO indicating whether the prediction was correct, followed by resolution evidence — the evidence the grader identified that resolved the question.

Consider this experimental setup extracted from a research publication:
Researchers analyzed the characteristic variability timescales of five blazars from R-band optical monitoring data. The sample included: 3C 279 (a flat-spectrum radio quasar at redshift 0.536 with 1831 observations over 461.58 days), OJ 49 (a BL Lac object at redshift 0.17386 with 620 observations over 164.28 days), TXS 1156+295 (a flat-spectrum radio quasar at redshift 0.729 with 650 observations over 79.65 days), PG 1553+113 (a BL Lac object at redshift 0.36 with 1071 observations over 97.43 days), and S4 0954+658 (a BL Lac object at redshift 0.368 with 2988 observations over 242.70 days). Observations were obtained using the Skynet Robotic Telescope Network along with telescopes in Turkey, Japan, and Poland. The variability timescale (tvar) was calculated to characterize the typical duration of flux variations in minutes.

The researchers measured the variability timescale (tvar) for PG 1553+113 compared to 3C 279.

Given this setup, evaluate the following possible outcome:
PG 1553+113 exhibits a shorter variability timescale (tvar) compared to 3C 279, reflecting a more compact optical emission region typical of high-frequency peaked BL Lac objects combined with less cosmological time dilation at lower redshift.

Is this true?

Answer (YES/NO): NO